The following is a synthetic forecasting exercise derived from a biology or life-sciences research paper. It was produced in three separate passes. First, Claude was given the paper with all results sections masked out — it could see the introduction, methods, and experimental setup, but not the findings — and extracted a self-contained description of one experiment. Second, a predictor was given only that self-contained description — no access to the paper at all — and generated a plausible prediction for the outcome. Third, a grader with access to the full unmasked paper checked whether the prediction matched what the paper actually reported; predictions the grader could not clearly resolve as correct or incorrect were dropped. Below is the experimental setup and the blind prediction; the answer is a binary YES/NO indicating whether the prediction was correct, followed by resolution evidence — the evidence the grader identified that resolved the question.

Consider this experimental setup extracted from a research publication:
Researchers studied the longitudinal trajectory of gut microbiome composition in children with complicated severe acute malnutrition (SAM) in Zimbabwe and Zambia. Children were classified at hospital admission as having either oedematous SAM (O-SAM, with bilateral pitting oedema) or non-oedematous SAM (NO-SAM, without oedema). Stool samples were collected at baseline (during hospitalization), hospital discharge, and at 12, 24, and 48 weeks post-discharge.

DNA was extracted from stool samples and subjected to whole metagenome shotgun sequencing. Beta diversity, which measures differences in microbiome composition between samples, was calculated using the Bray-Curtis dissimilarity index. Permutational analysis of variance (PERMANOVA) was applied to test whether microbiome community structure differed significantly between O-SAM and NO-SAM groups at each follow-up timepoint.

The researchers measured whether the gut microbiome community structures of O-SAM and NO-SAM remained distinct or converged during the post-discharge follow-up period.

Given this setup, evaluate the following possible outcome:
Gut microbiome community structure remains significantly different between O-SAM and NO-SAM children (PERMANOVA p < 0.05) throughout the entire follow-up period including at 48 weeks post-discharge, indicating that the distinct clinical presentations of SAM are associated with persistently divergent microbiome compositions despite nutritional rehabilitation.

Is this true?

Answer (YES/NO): NO